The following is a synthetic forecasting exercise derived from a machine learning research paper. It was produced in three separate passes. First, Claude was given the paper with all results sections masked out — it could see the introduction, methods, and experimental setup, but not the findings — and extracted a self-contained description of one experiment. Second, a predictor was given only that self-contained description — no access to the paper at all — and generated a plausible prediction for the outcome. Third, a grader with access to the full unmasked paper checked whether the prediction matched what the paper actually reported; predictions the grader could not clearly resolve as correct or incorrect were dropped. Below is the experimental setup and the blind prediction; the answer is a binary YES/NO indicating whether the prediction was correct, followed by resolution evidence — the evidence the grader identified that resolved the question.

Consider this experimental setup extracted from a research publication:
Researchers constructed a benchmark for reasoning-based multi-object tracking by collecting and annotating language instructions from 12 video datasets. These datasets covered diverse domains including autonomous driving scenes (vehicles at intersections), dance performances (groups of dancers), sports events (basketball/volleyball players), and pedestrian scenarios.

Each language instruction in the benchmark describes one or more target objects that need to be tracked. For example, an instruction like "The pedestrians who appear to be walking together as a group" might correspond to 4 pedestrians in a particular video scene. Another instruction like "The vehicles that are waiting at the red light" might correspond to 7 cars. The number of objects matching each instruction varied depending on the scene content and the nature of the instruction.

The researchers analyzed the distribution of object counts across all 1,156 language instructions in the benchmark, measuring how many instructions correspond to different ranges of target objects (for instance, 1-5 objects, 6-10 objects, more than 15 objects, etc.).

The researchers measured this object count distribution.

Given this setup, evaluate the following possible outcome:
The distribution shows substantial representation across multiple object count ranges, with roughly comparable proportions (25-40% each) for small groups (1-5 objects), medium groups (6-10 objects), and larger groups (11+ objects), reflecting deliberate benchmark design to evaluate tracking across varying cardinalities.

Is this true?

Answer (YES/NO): NO